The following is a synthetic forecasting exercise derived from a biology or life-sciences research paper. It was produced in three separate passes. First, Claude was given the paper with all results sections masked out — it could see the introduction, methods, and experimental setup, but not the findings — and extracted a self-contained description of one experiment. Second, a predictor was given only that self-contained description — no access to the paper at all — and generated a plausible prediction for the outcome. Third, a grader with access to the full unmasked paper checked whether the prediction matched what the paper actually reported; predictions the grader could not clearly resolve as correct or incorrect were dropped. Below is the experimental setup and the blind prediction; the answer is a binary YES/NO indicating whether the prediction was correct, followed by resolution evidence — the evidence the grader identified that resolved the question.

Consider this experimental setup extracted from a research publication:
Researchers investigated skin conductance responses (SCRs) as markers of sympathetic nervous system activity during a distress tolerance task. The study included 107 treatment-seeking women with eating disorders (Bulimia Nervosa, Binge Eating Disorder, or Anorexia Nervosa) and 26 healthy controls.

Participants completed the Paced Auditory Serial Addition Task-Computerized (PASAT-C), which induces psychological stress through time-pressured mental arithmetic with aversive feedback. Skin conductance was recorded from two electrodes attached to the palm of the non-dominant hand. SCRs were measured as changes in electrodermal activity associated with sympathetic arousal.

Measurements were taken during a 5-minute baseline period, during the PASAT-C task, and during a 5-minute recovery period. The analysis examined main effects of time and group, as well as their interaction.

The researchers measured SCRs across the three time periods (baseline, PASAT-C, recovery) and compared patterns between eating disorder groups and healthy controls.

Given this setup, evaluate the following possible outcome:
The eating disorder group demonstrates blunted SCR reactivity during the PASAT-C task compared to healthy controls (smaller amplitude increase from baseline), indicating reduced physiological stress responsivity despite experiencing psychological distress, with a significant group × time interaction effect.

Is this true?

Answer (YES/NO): NO